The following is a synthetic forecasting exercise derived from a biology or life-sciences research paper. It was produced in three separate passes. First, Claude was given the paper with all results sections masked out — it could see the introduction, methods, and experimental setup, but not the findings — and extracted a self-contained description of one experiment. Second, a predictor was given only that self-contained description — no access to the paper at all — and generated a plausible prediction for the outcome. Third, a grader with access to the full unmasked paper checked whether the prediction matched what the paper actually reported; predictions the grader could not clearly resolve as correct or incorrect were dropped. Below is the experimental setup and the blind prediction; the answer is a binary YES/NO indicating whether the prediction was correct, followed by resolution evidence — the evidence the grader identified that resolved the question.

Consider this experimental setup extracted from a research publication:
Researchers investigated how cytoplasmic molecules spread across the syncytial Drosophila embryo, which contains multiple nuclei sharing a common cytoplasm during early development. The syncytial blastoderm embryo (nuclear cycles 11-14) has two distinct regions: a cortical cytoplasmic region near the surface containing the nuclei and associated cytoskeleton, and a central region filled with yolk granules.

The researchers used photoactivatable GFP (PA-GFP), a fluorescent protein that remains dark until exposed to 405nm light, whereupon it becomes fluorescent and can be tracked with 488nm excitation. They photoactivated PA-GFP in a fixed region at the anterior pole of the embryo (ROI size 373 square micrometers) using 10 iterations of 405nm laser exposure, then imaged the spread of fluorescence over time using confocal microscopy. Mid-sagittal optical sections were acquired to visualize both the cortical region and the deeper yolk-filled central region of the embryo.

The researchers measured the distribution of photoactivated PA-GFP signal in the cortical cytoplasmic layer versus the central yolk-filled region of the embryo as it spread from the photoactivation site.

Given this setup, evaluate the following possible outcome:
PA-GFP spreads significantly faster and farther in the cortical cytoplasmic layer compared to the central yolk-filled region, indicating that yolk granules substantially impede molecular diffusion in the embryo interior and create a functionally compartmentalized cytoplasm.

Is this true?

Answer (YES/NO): YES